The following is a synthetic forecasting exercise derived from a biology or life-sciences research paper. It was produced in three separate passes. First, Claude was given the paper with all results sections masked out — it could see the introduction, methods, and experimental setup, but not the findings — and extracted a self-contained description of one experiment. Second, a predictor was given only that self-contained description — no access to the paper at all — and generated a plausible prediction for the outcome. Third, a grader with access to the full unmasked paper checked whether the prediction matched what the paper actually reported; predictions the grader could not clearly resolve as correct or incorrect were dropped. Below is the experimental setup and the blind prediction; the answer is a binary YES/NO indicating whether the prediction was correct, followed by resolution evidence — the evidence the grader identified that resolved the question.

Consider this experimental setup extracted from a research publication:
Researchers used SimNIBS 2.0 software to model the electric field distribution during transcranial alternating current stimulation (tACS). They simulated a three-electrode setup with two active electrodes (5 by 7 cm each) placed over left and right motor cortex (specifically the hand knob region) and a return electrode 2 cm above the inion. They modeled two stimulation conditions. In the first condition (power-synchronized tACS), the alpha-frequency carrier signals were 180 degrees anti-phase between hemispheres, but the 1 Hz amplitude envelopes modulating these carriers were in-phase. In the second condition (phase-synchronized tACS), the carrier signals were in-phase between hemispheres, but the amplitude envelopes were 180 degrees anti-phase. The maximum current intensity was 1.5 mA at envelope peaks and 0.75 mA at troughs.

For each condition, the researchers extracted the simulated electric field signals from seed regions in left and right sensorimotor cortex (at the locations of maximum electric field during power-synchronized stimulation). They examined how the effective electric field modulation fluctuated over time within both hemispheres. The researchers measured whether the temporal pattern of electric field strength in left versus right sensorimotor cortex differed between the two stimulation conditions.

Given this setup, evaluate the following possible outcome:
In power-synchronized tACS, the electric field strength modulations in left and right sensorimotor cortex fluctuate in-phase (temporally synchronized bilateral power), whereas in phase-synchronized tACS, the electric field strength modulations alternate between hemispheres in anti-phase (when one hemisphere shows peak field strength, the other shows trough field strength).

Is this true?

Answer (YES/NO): YES